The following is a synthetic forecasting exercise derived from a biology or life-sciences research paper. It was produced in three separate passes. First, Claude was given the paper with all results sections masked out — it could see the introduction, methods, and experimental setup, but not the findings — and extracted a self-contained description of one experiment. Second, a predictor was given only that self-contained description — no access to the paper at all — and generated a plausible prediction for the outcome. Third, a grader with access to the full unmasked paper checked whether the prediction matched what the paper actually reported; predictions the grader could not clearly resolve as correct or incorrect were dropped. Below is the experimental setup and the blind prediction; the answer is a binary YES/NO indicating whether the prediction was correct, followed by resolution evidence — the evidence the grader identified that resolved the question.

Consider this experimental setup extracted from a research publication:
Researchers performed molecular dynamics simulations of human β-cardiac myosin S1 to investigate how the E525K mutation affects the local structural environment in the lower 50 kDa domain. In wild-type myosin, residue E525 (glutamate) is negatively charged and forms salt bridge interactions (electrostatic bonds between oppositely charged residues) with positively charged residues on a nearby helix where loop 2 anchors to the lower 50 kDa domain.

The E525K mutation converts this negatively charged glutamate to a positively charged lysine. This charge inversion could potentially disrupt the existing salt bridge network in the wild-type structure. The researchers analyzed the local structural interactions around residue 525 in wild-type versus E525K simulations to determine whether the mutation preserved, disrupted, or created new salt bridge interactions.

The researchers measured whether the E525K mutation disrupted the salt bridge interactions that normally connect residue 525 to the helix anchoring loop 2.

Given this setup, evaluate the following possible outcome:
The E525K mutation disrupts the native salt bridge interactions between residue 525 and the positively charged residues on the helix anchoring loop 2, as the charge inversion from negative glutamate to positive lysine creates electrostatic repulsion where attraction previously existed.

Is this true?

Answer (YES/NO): YES